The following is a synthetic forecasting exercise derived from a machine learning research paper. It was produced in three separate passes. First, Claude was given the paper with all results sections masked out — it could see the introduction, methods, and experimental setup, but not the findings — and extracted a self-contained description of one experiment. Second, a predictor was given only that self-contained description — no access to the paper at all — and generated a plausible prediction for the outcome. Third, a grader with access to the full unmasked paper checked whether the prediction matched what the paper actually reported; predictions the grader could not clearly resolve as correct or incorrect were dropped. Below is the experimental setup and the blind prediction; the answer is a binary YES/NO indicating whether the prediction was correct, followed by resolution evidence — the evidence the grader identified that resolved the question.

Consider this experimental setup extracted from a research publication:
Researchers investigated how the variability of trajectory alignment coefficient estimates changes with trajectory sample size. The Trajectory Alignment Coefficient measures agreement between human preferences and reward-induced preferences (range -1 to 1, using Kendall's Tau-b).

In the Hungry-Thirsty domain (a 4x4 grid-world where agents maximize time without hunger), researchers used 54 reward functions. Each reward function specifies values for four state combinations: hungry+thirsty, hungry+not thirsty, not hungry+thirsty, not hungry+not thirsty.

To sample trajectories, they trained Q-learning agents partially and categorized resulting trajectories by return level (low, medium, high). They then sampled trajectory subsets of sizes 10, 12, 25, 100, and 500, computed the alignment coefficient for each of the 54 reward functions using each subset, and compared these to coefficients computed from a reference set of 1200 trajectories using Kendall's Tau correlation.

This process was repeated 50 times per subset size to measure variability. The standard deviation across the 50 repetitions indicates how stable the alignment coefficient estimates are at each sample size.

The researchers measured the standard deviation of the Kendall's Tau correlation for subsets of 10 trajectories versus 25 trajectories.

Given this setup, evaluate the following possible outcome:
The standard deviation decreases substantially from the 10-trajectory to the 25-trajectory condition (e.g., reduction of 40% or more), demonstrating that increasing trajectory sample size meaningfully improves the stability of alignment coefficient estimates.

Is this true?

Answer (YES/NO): YES